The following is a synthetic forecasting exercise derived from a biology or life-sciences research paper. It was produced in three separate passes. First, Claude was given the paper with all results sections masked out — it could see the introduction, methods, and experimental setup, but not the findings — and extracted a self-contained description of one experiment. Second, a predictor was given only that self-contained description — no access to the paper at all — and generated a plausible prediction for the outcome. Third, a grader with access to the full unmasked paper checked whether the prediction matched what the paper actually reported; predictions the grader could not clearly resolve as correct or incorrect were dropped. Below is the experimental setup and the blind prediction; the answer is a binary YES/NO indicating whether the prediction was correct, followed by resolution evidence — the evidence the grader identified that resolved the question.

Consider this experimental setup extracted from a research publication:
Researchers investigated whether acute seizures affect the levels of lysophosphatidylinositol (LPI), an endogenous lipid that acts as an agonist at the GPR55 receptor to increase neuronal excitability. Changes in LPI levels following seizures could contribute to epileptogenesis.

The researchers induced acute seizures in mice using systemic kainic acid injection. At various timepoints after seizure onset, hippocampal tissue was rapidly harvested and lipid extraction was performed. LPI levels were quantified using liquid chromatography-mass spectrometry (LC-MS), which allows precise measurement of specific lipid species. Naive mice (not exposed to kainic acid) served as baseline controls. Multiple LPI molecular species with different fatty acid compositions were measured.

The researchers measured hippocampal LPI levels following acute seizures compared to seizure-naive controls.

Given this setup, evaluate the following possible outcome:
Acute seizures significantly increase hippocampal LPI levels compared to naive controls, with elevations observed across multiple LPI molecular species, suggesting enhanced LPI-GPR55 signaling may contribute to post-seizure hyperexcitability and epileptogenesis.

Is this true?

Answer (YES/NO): NO